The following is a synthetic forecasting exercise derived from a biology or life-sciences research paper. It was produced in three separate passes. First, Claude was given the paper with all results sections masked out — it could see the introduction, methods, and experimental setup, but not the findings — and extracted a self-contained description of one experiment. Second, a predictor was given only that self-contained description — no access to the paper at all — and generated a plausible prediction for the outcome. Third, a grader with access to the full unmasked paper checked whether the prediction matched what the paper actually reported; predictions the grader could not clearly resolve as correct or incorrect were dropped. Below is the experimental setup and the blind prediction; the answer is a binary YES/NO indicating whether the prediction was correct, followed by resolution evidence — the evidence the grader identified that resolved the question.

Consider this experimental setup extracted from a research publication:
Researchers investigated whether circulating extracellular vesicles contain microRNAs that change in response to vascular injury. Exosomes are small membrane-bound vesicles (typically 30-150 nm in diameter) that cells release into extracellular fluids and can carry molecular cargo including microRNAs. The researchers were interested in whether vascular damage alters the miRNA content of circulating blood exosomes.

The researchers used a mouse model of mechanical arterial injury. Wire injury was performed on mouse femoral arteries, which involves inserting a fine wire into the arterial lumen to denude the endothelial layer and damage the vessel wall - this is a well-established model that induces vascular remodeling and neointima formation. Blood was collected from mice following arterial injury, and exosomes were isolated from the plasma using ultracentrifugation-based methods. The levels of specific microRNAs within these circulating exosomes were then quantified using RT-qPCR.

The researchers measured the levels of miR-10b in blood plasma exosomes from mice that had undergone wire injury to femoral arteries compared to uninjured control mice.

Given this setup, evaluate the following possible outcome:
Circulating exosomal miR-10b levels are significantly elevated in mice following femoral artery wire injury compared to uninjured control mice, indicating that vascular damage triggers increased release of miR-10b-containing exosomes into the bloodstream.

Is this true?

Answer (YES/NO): YES